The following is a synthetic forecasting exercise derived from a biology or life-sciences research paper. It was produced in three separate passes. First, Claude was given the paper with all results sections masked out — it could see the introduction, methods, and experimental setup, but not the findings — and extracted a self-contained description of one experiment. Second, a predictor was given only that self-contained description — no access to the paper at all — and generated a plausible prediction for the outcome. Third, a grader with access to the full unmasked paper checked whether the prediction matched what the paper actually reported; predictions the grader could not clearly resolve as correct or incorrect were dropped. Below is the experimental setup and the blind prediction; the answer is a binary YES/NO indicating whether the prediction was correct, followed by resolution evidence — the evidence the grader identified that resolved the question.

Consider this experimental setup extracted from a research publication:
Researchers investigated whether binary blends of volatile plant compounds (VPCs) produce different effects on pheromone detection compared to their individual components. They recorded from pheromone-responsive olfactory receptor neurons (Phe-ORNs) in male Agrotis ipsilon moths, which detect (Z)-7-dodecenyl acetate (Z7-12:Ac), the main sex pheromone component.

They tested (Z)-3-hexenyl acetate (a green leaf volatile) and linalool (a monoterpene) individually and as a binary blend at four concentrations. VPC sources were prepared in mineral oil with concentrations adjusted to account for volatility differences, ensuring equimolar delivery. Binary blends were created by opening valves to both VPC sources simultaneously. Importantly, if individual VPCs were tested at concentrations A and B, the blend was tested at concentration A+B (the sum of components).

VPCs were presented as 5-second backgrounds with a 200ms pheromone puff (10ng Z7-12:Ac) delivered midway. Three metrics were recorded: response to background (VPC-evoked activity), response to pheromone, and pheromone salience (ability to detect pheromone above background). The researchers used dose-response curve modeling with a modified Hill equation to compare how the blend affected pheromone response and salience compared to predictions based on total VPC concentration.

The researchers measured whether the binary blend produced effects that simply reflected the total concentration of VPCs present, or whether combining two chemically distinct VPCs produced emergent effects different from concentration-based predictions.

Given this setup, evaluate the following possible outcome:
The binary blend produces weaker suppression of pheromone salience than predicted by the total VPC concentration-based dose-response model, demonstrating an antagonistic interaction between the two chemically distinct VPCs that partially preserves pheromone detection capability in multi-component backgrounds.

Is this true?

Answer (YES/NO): NO